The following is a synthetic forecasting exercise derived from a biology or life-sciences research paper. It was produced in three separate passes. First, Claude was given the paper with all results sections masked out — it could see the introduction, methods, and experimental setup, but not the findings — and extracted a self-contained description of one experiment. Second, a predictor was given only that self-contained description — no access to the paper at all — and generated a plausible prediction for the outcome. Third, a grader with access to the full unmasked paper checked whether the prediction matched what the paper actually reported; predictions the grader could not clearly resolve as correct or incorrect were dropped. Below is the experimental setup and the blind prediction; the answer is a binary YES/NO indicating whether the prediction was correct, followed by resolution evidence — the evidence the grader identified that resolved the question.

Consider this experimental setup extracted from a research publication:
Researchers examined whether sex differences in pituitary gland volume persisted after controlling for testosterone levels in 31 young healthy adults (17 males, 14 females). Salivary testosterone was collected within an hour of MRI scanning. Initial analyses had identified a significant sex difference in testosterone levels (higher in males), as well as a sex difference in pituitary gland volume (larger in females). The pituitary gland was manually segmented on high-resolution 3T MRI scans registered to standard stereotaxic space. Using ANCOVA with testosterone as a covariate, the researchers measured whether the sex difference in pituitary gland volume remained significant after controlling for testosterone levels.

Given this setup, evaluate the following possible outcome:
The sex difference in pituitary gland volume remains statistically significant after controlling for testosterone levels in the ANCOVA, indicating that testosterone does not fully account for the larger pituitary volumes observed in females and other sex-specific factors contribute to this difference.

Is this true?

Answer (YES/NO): NO